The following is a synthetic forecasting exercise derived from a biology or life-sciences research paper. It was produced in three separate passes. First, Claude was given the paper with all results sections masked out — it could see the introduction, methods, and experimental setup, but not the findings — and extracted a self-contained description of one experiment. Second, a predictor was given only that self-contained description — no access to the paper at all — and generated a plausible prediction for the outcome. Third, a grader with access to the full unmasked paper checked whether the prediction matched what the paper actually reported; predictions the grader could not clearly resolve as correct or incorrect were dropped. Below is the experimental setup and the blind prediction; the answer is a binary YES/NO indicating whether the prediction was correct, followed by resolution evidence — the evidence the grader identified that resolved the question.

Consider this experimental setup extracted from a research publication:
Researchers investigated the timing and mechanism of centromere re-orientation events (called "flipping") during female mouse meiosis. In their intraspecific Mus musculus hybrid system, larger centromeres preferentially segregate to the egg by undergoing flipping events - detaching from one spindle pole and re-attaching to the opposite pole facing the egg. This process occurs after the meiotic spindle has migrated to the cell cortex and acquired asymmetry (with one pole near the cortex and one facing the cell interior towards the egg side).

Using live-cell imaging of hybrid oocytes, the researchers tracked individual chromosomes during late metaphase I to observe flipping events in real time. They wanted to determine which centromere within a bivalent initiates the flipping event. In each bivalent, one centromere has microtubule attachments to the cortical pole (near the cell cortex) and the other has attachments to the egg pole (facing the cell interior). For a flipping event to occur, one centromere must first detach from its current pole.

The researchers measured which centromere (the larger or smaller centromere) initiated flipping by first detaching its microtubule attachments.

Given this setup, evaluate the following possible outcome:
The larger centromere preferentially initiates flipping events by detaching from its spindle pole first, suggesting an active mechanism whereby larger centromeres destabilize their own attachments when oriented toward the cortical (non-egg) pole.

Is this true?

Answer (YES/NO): YES